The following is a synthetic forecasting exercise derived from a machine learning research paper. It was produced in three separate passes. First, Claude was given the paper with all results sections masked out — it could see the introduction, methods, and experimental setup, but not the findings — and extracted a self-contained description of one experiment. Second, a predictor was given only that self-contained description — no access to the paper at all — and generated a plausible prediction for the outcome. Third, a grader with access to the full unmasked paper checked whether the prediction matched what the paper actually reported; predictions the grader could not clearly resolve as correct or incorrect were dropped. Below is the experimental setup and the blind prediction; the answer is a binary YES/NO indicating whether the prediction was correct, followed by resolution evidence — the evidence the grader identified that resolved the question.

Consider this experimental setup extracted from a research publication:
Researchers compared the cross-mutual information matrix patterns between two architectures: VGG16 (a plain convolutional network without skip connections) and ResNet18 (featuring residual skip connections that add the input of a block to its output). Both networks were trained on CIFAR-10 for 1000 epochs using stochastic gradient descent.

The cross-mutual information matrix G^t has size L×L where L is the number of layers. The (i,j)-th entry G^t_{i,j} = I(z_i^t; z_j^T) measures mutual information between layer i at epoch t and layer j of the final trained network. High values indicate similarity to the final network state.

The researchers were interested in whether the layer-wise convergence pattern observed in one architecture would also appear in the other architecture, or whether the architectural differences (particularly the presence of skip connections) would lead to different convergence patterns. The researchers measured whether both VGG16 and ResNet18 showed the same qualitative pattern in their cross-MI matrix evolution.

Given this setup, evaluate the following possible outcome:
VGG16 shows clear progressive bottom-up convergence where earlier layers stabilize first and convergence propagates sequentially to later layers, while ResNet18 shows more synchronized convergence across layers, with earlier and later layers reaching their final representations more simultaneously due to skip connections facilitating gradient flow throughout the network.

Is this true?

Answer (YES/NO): NO